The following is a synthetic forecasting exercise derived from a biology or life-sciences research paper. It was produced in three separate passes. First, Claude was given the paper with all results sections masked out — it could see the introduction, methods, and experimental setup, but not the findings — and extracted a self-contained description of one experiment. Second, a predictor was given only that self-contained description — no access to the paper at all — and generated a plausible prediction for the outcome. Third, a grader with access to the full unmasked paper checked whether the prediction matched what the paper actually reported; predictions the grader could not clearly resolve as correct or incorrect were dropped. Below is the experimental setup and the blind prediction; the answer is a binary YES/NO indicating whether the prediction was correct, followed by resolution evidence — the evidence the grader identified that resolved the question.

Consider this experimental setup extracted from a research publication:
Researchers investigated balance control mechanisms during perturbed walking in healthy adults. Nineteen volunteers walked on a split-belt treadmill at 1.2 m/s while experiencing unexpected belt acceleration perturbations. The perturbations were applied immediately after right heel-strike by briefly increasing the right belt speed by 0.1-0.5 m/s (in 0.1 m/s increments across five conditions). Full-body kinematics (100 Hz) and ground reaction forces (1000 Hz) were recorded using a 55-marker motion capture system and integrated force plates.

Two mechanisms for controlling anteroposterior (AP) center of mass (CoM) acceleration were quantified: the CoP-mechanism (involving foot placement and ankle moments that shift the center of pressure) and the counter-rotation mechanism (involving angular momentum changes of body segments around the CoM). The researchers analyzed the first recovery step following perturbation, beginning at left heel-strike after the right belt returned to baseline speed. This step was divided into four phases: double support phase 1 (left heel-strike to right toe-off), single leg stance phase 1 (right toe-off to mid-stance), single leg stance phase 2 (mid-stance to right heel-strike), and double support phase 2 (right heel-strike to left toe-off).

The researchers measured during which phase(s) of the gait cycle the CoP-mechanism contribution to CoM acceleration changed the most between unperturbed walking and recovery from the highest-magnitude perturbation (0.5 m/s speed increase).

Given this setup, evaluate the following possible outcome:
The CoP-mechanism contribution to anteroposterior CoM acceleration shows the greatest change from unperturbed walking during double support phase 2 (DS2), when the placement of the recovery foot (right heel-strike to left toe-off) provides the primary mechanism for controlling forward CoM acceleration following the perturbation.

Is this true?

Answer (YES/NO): NO